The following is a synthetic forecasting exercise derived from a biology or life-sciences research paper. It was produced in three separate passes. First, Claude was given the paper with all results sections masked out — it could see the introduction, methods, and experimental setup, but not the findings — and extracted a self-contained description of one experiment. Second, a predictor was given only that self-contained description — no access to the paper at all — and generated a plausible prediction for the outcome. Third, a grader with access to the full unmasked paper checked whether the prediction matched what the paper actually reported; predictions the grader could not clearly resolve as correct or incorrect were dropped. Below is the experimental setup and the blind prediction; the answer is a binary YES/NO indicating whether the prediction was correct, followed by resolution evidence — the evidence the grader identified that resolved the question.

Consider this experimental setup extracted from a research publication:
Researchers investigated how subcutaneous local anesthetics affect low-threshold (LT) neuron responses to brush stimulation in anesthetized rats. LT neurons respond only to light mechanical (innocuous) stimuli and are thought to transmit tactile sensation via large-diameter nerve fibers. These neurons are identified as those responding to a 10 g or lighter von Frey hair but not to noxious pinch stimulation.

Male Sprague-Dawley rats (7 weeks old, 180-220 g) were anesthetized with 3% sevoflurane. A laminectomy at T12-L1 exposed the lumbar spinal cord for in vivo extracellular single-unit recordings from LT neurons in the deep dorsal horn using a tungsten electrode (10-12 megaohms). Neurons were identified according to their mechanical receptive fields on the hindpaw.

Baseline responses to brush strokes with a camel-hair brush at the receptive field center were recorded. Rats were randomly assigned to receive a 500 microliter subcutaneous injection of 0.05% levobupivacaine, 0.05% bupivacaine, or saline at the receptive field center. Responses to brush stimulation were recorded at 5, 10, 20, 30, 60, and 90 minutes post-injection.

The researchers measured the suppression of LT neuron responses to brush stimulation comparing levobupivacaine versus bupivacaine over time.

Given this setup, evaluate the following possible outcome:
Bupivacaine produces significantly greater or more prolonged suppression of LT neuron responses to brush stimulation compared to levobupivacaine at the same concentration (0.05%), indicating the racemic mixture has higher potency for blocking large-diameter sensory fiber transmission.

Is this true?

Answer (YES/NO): YES